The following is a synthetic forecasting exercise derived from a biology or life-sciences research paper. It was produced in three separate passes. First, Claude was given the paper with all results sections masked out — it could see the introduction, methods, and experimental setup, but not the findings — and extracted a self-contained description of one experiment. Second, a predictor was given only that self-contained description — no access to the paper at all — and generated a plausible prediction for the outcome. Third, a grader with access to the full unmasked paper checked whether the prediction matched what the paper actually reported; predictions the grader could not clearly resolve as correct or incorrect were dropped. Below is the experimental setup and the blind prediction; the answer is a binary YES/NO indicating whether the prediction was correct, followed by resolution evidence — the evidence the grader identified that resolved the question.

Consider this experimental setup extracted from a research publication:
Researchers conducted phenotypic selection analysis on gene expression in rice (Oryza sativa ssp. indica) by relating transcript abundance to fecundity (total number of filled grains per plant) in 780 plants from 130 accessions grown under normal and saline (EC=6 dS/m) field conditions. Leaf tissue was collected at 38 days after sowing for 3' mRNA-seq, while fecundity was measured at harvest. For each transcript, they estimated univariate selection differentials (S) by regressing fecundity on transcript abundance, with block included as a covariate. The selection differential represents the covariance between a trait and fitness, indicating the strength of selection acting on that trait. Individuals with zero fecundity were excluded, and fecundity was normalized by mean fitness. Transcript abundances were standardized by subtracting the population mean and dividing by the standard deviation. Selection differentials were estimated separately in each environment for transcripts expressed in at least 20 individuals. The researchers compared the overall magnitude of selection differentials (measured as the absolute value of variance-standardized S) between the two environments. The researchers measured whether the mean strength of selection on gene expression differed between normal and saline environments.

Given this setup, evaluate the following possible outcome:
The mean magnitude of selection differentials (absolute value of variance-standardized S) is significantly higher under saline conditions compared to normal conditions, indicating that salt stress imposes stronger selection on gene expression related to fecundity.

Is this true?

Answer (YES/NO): YES